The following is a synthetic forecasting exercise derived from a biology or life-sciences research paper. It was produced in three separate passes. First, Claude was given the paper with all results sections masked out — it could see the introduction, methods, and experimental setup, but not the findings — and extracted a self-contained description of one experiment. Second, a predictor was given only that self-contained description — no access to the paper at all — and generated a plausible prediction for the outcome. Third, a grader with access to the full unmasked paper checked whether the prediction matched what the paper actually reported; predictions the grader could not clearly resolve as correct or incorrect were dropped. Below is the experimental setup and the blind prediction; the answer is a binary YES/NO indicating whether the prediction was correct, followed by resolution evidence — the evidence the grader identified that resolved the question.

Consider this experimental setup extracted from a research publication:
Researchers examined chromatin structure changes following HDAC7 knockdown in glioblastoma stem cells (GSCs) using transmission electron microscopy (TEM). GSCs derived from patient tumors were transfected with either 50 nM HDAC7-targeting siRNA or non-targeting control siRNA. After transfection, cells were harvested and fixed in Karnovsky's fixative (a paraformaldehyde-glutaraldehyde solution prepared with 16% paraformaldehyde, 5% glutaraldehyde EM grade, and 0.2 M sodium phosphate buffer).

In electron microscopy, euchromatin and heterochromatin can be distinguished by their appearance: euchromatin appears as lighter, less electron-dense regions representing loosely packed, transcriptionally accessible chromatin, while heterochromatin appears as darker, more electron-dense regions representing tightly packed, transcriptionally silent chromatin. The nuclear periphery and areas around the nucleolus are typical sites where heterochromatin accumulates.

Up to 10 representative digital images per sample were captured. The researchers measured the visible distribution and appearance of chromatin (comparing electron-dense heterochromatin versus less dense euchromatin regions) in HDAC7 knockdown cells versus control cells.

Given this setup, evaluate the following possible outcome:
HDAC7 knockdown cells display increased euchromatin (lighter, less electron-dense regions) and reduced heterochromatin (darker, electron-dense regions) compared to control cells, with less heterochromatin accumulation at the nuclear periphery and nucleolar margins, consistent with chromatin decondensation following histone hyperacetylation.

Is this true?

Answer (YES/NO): NO